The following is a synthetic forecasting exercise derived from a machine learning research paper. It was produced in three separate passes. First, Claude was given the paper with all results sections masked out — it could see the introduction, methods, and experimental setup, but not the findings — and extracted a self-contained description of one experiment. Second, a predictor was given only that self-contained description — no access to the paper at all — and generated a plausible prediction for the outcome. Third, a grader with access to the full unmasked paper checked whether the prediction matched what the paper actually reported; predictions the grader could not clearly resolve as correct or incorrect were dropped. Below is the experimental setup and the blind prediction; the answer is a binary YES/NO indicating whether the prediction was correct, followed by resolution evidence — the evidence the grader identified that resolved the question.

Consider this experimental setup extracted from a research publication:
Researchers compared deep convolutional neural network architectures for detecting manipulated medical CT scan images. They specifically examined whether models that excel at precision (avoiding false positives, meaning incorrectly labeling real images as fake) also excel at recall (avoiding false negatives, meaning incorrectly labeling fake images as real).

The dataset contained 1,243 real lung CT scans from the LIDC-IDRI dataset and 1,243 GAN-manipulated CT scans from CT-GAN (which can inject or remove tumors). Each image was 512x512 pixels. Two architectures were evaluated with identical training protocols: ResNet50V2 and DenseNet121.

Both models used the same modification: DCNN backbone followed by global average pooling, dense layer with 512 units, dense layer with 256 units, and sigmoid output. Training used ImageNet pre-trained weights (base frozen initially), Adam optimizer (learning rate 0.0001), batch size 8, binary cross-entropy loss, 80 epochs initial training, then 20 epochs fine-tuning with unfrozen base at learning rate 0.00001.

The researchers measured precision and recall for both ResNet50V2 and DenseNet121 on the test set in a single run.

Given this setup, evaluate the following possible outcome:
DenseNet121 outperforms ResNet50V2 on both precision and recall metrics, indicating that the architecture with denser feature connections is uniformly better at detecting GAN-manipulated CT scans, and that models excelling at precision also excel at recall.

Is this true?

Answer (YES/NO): NO